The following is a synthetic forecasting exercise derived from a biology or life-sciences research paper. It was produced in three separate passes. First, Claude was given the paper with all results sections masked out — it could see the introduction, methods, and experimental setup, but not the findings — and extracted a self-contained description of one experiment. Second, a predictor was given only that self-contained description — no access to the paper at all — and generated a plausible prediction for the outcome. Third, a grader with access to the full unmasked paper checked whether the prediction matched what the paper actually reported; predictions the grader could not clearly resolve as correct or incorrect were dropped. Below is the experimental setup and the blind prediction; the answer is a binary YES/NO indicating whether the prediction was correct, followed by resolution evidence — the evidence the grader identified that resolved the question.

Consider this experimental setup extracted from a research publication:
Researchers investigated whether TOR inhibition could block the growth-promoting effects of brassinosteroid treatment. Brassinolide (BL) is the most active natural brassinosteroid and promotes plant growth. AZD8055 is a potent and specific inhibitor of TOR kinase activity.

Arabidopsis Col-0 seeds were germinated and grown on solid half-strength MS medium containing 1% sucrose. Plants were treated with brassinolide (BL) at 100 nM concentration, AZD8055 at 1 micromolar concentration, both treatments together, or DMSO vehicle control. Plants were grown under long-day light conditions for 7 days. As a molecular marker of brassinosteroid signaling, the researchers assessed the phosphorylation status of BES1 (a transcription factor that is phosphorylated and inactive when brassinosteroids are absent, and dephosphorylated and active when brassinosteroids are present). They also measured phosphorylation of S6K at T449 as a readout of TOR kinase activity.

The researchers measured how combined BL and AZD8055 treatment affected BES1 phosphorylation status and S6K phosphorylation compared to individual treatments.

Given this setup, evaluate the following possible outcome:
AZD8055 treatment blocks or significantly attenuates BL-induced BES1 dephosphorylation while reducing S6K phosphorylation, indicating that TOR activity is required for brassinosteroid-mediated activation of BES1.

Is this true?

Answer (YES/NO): NO